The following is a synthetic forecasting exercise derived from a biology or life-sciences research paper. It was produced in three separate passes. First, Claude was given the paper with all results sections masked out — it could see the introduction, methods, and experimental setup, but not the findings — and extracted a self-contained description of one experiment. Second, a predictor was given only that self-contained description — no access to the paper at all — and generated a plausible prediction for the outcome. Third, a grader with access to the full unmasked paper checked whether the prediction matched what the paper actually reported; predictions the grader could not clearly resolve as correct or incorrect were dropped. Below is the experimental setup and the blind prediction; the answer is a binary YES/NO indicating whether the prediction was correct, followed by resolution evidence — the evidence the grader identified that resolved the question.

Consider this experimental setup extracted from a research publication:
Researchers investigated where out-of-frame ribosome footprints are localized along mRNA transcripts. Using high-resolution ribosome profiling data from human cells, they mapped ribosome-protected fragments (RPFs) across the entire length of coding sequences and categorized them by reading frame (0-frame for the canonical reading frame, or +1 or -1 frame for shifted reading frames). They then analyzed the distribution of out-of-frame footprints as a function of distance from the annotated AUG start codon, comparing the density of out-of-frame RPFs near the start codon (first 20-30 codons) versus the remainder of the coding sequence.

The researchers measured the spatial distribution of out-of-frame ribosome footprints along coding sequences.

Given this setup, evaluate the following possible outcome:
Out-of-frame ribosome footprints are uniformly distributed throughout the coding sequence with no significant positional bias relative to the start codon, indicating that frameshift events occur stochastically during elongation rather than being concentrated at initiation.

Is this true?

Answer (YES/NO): NO